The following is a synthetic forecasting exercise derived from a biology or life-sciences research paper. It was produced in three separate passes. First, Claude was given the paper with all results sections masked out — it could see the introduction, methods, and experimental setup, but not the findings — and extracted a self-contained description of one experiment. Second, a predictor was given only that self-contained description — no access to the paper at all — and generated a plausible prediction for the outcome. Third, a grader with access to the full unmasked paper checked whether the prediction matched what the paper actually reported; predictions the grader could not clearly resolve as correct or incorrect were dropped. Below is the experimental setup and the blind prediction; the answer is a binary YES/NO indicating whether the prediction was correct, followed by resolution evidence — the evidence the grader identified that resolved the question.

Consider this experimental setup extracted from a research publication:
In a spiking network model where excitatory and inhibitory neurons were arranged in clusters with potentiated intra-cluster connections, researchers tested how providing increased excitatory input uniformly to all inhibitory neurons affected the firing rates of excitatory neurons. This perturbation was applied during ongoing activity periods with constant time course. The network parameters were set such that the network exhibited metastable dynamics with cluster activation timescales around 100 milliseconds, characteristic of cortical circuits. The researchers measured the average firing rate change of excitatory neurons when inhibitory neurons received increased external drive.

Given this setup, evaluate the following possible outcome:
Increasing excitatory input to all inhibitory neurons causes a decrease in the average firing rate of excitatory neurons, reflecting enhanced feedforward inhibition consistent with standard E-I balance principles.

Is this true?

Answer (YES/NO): NO